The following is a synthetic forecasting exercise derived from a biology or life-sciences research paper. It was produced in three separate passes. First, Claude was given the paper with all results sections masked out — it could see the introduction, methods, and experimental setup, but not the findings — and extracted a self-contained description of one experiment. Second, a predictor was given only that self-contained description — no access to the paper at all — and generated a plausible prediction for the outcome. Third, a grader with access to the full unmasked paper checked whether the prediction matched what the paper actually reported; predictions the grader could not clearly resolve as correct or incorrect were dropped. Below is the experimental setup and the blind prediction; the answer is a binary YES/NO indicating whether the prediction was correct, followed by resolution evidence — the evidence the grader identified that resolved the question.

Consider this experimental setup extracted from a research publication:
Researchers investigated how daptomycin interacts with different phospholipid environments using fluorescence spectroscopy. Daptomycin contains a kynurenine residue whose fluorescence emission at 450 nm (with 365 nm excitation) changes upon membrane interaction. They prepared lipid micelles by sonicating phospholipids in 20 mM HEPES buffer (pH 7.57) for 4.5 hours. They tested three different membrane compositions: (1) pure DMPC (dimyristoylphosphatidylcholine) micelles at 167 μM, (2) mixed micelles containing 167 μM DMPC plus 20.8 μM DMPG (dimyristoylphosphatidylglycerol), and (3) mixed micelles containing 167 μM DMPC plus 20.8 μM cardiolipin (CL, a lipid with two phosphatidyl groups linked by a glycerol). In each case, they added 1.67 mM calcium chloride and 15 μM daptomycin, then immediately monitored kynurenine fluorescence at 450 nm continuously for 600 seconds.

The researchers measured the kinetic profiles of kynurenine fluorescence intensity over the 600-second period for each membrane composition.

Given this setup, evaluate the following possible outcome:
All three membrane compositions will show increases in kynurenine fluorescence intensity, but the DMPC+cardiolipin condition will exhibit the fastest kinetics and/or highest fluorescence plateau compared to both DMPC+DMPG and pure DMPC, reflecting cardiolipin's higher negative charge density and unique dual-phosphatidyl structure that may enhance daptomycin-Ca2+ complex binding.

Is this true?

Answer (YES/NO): NO